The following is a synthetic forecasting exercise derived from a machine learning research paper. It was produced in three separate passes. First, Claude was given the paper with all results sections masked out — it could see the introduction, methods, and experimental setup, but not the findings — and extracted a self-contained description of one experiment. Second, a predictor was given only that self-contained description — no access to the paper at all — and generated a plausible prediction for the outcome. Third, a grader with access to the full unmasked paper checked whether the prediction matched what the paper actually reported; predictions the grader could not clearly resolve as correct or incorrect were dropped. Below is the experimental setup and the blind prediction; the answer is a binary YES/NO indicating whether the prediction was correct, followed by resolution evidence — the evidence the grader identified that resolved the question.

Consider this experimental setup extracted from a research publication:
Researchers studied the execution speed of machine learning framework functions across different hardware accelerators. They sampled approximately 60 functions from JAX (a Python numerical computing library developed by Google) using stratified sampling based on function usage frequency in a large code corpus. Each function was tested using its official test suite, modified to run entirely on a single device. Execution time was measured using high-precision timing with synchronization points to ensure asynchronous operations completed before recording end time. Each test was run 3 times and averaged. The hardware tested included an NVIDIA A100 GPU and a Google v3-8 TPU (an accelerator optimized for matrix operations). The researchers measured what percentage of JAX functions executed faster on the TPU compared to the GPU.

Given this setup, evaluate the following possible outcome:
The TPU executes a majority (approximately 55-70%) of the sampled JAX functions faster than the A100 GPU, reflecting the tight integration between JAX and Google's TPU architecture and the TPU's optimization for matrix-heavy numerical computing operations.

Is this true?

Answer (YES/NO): NO